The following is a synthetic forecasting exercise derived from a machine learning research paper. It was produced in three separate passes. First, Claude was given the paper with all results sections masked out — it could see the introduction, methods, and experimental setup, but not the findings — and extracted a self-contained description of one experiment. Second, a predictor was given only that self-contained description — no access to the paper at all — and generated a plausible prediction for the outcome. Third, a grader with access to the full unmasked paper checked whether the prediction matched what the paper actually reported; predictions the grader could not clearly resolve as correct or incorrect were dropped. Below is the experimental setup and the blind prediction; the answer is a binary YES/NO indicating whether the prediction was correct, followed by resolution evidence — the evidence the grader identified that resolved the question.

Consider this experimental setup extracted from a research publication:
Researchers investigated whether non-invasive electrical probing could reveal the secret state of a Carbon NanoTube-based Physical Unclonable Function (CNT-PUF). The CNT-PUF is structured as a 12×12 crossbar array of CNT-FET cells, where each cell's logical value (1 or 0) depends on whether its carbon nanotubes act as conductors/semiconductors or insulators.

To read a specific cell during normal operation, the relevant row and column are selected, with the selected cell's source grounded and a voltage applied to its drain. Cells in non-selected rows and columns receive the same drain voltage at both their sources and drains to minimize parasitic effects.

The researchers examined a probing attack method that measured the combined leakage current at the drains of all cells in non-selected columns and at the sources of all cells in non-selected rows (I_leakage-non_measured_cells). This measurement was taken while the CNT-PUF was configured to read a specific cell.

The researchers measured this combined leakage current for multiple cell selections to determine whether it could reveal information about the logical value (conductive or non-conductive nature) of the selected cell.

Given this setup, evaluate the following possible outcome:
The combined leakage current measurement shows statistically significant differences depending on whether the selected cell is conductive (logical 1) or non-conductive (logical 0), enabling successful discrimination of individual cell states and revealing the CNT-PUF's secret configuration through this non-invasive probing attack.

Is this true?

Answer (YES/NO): NO